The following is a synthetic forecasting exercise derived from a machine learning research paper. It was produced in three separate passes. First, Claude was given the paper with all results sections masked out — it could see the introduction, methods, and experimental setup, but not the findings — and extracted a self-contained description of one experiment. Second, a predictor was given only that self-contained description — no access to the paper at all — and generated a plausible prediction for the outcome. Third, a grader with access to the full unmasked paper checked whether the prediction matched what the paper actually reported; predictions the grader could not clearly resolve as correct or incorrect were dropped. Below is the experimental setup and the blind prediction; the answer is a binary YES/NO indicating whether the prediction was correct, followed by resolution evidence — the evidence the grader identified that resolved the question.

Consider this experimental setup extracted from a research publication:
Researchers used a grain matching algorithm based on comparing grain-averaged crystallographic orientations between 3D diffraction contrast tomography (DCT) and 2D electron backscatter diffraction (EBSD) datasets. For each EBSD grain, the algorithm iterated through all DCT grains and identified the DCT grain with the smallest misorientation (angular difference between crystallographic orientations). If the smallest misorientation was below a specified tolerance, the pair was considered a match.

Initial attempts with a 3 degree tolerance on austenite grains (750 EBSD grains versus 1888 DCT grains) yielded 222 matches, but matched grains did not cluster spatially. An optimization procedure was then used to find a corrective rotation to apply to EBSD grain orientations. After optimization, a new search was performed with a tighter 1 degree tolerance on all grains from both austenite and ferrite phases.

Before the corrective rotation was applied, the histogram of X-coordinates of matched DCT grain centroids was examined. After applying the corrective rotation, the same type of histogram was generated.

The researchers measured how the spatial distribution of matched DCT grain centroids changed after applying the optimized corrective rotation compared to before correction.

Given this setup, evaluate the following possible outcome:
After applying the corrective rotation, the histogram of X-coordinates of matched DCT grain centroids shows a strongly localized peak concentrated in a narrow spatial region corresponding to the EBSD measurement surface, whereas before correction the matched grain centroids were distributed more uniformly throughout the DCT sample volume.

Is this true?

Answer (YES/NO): YES